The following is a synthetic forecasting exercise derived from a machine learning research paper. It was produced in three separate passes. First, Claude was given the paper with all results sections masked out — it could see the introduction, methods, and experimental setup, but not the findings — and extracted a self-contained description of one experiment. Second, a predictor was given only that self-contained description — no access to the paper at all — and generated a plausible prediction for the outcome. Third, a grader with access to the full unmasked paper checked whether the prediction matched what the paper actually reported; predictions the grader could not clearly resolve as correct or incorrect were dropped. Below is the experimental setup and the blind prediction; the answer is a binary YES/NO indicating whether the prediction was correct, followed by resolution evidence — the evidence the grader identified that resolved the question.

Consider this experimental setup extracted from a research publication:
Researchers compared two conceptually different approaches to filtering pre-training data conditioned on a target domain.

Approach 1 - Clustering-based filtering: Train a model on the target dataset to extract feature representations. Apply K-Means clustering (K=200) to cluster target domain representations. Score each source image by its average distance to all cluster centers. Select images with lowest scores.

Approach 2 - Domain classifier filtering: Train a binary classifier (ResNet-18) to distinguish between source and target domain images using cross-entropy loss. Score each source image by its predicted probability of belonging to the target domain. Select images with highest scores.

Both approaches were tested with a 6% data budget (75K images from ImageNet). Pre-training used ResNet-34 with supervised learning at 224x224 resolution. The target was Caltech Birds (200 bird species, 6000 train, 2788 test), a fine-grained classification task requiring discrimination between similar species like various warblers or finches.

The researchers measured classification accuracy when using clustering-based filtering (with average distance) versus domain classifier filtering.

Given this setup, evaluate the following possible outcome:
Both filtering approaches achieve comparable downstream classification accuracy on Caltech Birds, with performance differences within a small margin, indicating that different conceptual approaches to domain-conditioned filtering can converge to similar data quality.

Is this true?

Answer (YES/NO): NO